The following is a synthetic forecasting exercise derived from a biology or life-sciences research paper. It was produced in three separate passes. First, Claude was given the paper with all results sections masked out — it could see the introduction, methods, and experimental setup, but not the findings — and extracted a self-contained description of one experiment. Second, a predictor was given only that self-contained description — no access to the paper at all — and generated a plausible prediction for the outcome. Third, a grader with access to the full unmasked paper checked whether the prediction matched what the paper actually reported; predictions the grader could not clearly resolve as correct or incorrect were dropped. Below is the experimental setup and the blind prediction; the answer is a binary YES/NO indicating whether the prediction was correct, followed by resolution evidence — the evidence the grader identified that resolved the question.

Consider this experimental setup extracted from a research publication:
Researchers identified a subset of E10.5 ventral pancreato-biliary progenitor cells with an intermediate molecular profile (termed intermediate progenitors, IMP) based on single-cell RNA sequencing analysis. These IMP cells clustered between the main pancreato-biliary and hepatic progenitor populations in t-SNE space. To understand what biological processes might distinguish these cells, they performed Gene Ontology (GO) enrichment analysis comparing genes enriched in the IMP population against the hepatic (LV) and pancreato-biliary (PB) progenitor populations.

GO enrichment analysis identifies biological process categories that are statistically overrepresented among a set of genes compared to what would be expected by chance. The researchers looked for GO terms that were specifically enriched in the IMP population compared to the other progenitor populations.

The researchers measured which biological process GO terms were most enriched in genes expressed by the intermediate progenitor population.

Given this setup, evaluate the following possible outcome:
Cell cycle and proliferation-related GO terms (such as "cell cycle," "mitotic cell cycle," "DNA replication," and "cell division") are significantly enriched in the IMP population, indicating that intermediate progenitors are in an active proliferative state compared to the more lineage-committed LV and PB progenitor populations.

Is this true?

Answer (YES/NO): NO